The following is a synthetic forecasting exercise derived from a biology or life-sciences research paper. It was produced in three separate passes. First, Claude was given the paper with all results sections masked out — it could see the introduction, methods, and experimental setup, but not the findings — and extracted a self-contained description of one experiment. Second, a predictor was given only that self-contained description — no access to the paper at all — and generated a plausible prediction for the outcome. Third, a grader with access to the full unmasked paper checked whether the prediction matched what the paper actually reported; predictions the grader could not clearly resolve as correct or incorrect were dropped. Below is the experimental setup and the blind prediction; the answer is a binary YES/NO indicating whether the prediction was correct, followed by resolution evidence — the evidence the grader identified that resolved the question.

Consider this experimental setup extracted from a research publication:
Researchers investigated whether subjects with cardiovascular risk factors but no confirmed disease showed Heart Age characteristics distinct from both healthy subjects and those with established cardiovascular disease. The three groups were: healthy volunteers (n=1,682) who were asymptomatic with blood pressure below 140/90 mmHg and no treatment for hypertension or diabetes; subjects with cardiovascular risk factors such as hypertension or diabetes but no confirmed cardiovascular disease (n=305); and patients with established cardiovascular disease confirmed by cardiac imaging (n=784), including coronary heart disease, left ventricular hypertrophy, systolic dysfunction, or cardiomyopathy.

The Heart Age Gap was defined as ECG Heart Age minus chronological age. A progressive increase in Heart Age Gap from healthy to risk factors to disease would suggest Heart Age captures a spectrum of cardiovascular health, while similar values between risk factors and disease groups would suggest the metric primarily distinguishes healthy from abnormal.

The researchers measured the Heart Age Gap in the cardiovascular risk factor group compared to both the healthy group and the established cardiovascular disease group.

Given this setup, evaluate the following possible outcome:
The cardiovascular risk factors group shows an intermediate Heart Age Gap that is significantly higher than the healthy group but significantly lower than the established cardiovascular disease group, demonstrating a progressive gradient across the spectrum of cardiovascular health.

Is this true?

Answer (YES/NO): YES